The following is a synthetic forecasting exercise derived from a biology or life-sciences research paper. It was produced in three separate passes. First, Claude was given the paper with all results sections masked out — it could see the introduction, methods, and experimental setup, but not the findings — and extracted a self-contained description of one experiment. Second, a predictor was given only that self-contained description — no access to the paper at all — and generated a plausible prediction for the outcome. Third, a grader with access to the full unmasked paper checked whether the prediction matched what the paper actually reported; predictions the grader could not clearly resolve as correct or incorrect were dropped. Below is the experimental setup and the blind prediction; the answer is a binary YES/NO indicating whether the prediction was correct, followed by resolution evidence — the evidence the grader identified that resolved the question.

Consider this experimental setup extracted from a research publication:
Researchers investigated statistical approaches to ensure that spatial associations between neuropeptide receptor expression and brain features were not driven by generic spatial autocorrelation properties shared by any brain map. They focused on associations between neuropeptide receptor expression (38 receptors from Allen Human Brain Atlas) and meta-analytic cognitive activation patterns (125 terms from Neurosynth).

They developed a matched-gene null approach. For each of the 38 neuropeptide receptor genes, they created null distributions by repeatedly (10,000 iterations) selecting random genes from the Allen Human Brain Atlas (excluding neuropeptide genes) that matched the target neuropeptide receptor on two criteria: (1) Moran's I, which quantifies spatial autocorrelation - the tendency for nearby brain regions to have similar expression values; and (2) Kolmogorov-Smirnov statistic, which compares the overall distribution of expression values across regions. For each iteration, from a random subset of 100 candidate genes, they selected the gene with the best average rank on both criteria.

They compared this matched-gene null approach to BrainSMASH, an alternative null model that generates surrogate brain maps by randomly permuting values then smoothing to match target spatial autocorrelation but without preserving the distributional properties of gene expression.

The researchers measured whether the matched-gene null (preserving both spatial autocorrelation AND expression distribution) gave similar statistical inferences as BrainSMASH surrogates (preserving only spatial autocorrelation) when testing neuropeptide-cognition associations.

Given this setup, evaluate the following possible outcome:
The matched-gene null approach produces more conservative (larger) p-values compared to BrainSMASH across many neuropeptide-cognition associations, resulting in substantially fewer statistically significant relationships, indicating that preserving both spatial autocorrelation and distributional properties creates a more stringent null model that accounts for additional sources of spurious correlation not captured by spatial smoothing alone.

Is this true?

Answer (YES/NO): NO